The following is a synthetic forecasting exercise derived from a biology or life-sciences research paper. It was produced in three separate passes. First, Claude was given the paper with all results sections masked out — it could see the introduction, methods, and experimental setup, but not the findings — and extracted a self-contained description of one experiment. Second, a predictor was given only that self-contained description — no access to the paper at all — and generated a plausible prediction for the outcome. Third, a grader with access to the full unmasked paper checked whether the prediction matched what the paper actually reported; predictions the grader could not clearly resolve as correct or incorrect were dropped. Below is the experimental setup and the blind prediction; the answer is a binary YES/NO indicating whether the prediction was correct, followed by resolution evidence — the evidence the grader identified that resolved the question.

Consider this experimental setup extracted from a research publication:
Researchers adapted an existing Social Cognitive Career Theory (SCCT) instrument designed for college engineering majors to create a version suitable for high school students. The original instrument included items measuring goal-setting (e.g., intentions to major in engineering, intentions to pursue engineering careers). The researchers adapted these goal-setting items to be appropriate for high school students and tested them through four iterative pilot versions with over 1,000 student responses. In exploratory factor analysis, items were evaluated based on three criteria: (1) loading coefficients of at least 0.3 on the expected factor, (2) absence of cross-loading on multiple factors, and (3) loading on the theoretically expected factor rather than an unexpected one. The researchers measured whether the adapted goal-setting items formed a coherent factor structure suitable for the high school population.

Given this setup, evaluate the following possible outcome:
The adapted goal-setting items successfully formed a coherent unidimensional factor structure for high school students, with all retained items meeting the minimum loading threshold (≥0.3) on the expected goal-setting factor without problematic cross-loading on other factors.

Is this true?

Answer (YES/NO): NO